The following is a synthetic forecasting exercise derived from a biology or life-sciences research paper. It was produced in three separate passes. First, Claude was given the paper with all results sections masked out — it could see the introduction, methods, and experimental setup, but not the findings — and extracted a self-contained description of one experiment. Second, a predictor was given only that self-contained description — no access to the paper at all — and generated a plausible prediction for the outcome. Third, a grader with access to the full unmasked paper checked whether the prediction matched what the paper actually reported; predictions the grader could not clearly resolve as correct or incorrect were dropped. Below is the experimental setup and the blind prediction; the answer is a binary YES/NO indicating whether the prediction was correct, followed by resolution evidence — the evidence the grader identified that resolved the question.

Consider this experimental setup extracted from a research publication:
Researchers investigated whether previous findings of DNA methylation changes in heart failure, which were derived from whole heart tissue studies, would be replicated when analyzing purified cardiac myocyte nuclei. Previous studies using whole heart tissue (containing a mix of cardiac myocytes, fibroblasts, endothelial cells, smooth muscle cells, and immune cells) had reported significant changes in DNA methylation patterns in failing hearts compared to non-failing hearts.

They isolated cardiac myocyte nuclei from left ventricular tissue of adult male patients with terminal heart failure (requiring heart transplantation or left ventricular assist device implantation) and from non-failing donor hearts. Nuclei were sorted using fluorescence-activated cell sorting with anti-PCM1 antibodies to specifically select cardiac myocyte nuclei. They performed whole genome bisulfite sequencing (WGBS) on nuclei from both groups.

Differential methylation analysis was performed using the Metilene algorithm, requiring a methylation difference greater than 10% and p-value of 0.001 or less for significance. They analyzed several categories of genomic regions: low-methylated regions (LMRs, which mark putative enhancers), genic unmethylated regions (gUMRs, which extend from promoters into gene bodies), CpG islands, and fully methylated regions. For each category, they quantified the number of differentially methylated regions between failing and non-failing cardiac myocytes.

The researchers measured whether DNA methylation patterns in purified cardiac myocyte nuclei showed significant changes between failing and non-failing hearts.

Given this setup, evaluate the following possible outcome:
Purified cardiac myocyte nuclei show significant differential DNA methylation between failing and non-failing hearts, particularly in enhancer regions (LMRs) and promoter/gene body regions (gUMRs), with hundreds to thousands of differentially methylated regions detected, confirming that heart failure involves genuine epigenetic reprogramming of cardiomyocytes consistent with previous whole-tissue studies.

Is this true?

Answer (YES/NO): NO